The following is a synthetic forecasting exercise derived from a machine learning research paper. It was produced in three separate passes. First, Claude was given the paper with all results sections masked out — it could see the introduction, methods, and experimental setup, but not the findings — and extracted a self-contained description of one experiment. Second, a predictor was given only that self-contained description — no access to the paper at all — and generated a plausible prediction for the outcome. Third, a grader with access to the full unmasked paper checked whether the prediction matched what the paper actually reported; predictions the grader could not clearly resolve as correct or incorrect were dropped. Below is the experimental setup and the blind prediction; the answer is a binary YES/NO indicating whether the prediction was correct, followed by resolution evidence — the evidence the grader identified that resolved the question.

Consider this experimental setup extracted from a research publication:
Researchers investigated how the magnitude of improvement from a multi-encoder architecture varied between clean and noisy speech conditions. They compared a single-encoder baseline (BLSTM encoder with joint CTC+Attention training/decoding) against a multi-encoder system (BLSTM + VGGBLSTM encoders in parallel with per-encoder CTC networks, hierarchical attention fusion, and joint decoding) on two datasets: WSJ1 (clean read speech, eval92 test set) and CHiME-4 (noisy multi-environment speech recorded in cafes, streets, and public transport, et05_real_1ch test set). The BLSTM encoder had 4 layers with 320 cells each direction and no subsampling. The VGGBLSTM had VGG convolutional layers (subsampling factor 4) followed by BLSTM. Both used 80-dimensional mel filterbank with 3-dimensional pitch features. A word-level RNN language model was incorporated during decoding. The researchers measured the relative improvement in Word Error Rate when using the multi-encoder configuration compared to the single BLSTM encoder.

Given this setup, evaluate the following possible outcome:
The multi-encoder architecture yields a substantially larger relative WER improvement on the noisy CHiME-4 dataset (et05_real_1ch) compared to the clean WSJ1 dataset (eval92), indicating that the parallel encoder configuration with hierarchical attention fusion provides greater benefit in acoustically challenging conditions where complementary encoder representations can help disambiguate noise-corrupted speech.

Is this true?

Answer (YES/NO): NO